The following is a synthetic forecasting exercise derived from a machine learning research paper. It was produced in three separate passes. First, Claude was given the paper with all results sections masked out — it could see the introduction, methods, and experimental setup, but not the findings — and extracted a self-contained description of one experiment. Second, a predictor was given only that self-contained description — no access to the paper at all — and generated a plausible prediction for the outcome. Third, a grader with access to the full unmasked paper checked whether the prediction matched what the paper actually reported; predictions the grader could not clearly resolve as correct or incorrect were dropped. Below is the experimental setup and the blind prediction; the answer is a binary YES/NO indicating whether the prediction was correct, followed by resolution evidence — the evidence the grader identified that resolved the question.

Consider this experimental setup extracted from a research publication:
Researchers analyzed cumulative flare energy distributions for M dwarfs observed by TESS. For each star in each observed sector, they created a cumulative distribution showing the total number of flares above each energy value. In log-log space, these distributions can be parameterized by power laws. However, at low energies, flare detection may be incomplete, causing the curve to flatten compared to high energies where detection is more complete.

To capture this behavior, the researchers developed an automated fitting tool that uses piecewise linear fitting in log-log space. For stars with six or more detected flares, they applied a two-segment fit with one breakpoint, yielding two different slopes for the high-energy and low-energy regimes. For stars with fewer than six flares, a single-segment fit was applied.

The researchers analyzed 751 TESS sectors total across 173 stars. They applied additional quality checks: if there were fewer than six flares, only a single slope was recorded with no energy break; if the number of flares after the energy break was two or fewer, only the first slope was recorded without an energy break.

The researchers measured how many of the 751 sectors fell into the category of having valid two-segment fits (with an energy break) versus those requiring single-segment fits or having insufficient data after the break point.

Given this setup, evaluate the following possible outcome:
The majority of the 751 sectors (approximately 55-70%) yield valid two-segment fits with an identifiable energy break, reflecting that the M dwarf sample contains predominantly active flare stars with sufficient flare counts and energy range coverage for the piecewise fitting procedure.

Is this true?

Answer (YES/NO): NO